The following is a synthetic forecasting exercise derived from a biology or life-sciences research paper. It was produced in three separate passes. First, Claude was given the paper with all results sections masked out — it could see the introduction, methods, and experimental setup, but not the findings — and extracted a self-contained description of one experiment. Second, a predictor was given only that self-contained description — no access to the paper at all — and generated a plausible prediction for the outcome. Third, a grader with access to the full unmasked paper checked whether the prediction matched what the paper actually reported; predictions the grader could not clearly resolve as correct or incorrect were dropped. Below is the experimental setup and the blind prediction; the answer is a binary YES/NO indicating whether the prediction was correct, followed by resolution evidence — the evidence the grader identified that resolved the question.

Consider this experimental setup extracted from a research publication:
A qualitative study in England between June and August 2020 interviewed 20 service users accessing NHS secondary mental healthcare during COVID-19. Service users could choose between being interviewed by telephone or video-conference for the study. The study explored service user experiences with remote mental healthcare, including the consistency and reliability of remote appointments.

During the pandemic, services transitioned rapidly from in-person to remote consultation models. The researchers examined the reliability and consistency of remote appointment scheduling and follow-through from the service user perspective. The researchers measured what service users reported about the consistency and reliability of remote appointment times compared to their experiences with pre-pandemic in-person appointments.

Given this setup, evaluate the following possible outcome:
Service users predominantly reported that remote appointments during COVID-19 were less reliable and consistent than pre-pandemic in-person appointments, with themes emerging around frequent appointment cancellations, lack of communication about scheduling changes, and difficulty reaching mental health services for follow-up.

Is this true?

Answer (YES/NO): NO